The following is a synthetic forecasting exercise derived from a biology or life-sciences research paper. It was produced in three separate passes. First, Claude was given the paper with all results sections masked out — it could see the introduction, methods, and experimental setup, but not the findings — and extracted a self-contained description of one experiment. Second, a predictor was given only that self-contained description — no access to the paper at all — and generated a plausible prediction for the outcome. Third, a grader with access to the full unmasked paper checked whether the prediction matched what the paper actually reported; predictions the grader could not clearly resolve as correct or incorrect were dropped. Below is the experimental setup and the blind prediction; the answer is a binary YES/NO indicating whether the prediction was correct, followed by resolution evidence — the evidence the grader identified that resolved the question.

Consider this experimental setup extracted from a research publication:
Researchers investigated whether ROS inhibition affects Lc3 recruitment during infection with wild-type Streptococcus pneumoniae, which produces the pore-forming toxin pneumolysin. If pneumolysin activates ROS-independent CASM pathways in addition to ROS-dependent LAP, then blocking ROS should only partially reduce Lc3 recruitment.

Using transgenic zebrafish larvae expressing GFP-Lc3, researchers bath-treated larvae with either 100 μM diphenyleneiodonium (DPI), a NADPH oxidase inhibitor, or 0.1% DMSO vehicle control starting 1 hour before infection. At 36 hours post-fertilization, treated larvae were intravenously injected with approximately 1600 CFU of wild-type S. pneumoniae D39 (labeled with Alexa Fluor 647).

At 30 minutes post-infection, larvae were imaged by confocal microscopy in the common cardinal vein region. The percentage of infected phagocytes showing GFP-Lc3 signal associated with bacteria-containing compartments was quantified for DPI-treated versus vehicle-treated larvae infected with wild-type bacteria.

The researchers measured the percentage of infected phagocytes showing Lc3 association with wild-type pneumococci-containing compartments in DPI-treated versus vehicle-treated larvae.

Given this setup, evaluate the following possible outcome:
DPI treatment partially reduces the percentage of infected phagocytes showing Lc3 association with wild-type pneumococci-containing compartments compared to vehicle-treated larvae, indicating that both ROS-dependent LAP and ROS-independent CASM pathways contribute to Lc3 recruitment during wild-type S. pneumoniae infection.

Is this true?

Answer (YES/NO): YES